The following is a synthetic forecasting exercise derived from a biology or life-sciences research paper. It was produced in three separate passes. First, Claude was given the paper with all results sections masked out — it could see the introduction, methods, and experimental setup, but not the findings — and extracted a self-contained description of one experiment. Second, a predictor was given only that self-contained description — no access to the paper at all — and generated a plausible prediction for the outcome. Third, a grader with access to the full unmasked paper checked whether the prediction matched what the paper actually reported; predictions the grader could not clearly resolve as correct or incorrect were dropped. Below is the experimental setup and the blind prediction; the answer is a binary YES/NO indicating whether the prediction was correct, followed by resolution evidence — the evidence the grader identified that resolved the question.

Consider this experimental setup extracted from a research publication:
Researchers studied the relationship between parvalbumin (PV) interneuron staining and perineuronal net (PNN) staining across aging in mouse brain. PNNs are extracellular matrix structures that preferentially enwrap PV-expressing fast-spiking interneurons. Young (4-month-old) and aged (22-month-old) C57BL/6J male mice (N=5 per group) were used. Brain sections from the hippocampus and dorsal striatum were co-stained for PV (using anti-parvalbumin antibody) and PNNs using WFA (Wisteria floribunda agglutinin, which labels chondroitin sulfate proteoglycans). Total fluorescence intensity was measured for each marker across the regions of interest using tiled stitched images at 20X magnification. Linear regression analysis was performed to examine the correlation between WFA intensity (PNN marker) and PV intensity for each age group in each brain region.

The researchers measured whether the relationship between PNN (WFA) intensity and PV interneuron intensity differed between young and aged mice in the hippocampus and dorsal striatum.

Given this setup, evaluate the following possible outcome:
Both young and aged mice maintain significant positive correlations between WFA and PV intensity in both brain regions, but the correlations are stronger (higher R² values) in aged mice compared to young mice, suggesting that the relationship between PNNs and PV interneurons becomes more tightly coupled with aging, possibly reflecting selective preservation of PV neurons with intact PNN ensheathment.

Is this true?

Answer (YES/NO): NO